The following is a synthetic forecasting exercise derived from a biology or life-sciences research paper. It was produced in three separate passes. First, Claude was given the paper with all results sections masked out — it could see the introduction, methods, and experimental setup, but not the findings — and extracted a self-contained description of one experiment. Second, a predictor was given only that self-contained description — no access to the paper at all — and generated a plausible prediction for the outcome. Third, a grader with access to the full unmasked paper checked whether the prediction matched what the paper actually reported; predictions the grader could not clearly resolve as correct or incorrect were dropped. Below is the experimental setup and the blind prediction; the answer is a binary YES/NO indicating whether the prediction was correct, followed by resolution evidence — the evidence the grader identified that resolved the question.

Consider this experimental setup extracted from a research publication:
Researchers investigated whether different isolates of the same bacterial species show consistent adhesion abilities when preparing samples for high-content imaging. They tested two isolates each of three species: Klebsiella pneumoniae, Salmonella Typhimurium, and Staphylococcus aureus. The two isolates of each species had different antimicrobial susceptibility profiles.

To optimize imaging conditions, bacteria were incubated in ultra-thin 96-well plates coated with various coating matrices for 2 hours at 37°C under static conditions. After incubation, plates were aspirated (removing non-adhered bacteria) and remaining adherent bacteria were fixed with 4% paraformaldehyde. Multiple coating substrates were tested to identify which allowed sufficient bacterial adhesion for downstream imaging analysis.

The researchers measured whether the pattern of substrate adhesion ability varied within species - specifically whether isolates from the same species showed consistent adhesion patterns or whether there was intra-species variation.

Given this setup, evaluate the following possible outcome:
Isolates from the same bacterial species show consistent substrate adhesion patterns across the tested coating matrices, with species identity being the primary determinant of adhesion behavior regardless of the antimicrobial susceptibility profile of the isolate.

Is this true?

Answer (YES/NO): NO